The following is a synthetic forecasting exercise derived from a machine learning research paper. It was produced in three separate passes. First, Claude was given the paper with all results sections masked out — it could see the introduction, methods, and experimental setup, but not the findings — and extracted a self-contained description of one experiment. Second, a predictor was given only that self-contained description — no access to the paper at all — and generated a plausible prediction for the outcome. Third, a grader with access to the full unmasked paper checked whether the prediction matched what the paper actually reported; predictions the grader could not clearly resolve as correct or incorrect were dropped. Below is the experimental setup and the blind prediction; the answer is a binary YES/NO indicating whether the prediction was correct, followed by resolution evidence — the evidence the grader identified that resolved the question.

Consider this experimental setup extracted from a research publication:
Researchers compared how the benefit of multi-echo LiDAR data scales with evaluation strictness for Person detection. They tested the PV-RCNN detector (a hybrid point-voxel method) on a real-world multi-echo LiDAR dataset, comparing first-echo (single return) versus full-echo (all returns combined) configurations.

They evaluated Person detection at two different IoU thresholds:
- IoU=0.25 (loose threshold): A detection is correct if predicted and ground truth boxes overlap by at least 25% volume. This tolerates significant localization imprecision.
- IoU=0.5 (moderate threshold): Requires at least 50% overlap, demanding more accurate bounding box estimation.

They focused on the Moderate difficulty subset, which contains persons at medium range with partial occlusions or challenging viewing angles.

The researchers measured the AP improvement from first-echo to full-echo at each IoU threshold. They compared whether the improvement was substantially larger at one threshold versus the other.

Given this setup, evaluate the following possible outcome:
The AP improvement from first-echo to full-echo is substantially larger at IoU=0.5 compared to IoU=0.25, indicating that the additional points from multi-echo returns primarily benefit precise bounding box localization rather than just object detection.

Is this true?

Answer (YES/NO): NO